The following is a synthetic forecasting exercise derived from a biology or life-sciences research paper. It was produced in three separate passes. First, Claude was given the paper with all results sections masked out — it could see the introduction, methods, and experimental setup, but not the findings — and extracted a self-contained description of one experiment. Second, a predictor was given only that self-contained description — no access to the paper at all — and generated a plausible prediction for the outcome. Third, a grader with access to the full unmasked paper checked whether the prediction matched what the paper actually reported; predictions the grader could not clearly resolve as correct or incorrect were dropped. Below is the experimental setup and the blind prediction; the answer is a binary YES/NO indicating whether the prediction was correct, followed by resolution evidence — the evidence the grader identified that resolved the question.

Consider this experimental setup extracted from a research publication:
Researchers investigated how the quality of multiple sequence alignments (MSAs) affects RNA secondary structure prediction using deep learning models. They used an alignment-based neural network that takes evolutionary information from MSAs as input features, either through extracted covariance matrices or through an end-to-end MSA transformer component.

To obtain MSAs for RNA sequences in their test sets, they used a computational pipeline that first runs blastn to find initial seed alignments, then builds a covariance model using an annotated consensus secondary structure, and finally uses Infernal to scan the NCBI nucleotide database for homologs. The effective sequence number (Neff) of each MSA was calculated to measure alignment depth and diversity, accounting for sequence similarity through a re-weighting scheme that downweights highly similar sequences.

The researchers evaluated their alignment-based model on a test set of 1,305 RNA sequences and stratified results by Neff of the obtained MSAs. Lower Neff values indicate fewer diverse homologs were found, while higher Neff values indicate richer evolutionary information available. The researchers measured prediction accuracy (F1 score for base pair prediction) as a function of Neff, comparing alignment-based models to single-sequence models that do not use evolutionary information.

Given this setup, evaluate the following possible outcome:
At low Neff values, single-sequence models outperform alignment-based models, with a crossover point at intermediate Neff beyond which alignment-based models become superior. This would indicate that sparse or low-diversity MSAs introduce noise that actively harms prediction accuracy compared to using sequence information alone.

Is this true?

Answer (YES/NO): NO